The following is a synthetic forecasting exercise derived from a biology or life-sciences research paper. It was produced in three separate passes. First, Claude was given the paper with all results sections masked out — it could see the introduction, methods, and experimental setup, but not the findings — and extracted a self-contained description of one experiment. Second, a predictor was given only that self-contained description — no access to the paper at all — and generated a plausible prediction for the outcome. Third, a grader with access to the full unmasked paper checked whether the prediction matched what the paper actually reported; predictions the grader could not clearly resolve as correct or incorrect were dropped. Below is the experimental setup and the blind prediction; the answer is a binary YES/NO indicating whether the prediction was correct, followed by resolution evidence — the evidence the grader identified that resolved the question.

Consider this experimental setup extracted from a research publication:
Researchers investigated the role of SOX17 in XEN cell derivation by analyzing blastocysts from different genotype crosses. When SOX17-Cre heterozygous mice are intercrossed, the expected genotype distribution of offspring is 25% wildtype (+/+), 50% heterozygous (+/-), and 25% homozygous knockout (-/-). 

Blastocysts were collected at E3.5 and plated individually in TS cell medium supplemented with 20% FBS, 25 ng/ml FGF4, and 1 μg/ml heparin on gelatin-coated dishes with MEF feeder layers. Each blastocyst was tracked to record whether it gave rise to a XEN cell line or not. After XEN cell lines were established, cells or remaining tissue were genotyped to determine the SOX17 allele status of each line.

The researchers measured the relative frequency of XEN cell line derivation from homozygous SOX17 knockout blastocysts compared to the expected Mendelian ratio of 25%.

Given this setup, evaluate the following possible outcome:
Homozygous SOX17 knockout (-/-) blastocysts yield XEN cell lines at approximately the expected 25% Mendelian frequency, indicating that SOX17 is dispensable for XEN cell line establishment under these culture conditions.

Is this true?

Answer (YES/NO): NO